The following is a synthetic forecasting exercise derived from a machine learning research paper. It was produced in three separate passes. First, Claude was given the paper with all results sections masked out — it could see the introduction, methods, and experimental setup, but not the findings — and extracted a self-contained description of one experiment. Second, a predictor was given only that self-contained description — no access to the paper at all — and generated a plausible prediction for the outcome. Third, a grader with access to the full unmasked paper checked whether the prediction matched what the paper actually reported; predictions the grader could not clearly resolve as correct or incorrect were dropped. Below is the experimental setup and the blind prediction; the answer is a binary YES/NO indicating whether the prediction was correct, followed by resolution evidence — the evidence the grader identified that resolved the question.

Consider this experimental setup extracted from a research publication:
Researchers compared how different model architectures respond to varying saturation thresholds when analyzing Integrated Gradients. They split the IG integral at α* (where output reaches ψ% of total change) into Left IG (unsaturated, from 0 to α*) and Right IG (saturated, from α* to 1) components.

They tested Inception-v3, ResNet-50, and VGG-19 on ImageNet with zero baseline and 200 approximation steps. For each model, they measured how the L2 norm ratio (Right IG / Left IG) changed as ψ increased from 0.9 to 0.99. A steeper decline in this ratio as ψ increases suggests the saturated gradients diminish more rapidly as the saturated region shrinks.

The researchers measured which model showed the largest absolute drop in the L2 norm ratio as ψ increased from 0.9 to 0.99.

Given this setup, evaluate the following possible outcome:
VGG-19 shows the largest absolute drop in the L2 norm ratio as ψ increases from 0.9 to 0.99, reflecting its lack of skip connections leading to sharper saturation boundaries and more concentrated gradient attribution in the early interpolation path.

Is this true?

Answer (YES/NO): YES